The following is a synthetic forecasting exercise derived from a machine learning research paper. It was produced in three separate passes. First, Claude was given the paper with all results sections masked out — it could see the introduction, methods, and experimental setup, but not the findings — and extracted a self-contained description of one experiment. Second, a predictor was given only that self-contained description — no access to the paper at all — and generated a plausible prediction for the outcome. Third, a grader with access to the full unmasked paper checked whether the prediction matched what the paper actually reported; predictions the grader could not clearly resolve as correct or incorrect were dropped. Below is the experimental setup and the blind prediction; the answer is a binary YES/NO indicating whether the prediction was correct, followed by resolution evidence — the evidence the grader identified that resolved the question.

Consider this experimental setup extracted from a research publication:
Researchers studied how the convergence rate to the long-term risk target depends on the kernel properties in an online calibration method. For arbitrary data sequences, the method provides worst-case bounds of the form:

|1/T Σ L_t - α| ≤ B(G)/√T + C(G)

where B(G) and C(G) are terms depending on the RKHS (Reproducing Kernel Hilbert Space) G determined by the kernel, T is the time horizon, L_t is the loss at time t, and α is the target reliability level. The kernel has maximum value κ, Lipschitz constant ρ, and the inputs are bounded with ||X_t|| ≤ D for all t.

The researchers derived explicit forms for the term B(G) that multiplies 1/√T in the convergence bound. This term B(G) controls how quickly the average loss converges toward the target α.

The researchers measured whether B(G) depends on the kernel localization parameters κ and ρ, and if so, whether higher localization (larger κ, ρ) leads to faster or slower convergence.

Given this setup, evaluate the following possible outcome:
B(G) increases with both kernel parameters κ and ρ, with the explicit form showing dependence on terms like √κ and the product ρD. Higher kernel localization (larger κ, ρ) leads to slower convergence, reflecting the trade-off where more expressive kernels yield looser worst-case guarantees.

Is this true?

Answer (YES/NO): NO